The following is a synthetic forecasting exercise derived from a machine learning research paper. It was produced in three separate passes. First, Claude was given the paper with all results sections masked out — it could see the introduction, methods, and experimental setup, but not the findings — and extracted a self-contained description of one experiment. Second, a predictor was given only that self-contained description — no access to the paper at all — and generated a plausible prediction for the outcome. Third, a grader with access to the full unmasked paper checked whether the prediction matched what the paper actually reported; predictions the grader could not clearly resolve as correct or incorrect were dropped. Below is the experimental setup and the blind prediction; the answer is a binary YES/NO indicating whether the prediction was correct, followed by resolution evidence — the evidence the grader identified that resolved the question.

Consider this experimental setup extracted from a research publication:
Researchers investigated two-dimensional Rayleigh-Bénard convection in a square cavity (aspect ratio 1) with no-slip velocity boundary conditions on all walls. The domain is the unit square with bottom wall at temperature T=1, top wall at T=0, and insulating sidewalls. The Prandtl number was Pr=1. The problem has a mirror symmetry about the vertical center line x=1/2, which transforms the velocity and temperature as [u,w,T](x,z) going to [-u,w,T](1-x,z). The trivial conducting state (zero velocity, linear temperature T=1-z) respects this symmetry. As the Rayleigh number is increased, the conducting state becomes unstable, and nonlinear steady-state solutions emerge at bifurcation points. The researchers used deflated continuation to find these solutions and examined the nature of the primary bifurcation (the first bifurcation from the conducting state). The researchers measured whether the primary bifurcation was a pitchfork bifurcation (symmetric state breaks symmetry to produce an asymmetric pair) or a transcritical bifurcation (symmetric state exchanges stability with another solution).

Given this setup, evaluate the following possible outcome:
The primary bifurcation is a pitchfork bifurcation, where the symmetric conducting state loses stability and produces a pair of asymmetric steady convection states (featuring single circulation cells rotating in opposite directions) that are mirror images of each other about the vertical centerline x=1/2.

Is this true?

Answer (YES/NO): YES